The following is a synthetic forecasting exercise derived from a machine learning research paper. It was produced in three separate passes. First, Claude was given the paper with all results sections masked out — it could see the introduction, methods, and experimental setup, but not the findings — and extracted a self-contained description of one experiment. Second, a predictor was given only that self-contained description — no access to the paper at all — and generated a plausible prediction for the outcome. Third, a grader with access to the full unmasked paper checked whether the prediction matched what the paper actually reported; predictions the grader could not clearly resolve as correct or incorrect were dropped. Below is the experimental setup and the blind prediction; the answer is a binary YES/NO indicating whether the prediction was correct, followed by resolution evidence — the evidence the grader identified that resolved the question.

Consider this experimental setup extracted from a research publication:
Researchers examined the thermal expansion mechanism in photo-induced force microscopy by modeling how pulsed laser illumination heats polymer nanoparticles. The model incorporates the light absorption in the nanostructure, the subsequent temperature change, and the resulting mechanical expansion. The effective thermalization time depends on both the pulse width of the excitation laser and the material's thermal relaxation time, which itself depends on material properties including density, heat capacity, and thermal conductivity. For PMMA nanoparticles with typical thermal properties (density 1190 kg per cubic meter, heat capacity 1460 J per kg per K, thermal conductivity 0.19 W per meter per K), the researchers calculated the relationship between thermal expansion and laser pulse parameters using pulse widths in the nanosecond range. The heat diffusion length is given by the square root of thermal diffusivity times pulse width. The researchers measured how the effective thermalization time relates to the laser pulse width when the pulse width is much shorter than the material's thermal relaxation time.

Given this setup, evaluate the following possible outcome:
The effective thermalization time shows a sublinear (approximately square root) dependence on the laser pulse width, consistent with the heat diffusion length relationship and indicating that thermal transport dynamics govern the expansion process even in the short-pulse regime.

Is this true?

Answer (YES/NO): NO